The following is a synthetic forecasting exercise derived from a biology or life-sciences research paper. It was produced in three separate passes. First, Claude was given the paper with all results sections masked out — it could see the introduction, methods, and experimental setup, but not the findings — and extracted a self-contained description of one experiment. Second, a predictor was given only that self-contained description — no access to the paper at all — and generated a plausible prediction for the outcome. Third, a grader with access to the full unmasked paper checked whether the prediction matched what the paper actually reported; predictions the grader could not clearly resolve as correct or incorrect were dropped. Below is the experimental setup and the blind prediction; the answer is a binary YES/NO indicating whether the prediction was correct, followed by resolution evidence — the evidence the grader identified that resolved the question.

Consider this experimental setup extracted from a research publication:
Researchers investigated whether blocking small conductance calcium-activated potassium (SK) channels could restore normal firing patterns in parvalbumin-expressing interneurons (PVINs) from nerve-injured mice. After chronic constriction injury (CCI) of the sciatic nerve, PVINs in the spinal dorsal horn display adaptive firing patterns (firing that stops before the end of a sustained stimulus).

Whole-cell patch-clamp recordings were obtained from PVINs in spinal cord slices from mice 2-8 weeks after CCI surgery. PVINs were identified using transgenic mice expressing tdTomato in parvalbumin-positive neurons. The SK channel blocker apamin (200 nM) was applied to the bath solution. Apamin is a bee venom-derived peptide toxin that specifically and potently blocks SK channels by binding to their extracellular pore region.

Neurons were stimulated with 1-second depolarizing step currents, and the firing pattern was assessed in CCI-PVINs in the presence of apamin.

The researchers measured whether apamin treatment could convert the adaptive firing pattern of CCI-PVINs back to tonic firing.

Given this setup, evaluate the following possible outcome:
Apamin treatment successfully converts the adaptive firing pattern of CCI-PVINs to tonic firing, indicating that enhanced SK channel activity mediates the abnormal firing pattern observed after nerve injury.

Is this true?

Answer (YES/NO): NO